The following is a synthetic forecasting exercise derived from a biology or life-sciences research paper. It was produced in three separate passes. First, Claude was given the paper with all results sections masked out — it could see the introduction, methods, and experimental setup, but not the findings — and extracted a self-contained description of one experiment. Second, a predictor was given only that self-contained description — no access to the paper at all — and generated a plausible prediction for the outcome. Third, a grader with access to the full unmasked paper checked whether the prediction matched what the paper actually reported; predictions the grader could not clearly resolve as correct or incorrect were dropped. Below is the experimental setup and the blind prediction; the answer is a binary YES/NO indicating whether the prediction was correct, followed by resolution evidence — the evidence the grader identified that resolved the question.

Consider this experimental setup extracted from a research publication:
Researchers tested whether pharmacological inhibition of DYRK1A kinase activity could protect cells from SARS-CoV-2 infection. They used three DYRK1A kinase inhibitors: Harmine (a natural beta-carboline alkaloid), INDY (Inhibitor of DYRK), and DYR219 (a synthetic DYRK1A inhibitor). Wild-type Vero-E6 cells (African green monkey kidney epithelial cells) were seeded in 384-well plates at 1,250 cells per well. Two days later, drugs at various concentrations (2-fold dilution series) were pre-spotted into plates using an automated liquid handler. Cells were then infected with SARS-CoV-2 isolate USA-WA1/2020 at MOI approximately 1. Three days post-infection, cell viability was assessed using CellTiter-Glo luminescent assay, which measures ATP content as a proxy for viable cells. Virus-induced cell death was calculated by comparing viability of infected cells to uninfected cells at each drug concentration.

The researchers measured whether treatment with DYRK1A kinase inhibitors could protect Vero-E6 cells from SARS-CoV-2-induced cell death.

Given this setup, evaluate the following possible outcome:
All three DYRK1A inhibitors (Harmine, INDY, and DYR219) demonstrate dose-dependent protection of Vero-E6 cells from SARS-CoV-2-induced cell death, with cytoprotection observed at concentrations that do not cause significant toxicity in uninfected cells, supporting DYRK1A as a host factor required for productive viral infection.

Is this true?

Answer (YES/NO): NO